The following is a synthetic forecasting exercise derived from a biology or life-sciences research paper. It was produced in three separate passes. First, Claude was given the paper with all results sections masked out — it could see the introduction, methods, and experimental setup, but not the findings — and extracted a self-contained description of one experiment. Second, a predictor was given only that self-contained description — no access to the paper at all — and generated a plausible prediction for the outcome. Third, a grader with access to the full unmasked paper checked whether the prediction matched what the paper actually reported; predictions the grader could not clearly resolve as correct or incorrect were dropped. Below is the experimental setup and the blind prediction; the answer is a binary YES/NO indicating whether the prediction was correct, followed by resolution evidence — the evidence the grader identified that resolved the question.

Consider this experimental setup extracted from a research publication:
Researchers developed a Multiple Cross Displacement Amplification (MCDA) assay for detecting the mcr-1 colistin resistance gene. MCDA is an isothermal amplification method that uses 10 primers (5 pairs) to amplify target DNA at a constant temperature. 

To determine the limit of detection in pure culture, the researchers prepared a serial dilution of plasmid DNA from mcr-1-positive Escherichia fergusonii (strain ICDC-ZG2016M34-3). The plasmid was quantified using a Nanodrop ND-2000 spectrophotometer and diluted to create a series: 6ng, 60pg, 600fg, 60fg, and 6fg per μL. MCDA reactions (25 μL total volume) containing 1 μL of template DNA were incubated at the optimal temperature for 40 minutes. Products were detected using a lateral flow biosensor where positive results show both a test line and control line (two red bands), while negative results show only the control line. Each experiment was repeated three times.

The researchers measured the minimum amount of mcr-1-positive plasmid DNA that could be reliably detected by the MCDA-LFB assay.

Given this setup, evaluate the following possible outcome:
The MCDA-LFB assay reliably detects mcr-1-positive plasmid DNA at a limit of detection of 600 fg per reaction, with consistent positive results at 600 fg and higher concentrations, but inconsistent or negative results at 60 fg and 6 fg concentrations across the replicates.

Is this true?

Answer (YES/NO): YES